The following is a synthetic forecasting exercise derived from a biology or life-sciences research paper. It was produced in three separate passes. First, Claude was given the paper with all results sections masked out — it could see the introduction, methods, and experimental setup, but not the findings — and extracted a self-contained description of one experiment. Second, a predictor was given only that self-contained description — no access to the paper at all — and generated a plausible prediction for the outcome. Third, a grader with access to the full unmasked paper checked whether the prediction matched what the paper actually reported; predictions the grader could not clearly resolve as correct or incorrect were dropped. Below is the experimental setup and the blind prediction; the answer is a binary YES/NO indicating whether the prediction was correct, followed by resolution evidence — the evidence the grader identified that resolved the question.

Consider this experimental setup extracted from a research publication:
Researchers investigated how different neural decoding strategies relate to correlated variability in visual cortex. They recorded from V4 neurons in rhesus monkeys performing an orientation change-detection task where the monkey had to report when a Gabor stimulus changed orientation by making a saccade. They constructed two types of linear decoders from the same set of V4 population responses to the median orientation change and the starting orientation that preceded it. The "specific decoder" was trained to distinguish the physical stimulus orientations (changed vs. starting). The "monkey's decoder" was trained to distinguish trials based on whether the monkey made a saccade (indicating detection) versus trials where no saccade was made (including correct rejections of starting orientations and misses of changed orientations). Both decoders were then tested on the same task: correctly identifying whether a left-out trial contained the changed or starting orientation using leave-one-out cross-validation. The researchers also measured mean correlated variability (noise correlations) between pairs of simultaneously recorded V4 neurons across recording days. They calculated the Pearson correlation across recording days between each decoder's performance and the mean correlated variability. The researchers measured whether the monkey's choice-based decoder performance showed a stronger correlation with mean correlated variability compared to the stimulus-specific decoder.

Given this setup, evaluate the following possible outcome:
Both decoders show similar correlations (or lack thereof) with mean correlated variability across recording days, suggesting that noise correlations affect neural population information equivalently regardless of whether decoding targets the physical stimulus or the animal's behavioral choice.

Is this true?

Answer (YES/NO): NO